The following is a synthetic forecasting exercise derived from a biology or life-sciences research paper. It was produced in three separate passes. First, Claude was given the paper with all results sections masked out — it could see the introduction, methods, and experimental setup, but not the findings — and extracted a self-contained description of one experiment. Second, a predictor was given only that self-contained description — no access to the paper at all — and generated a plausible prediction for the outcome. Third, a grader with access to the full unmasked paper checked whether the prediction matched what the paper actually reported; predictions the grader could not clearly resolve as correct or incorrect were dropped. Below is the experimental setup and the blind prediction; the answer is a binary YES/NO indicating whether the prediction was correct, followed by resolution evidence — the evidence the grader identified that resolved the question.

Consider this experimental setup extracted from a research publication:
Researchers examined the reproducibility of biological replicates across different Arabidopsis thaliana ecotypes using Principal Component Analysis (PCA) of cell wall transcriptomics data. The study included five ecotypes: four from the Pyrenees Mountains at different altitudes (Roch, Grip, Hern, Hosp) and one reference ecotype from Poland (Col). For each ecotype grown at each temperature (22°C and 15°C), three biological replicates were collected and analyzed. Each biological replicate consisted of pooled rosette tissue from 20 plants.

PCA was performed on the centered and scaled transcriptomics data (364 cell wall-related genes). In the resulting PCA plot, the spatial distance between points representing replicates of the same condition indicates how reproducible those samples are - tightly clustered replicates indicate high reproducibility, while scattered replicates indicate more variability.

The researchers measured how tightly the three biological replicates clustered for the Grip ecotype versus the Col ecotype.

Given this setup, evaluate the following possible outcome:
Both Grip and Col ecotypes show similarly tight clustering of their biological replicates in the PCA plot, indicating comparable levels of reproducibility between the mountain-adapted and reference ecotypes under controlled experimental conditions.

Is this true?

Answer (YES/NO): NO